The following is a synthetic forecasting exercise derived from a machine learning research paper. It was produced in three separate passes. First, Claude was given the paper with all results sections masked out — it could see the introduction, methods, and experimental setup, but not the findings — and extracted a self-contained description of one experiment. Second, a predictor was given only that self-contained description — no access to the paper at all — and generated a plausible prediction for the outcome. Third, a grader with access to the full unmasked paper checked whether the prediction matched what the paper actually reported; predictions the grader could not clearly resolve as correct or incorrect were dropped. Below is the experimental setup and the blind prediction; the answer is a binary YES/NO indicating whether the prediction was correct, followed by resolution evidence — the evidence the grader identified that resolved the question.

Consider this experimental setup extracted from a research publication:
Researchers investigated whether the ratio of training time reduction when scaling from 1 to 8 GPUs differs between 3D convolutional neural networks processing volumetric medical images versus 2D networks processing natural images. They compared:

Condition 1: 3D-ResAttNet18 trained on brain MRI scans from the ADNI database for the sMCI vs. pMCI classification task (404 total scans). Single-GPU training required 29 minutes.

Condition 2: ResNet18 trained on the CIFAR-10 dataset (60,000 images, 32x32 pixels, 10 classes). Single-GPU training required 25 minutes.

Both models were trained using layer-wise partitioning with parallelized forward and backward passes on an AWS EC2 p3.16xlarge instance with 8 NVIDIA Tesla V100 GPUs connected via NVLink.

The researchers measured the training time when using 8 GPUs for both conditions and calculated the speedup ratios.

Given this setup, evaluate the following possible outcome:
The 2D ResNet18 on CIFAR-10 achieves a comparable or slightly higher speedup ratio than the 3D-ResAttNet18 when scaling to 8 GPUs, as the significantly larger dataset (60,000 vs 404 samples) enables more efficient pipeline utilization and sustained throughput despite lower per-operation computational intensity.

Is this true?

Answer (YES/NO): NO